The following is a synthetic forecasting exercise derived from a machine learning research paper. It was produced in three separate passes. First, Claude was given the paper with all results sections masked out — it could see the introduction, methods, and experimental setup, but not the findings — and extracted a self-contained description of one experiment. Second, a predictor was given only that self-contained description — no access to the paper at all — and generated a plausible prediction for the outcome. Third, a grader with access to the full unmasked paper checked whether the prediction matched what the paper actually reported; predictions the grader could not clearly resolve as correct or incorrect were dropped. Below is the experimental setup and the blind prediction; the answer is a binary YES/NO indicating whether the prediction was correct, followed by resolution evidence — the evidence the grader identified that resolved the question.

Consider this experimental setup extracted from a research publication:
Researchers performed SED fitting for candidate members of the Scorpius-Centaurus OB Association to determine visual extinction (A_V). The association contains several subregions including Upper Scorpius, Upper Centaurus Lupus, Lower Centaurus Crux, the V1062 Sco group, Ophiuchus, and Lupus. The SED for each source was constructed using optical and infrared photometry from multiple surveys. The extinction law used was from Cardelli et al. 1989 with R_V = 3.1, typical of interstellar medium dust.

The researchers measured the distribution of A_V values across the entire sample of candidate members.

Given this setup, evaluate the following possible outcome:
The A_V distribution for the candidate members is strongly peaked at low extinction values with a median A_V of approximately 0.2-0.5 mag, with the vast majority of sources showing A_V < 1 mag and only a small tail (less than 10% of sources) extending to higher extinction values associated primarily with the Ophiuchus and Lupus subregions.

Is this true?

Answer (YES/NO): NO